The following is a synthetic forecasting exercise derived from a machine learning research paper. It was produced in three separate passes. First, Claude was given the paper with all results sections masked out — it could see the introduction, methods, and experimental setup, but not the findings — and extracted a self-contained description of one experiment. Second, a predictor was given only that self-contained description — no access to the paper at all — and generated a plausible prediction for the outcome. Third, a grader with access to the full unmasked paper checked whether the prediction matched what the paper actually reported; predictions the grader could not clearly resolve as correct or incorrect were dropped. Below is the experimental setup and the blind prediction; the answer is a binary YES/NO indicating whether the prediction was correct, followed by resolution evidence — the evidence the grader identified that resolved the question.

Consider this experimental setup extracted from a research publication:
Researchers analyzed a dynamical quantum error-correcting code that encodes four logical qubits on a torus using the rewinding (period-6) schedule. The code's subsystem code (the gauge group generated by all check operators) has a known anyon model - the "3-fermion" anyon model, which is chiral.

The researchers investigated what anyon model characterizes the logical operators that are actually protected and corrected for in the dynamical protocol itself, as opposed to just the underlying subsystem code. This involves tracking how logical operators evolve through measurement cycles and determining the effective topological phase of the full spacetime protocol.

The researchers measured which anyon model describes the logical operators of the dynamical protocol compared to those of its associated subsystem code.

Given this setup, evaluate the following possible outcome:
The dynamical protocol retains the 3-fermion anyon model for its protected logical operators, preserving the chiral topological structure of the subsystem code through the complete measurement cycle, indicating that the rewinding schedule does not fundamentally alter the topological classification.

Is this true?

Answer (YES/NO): NO